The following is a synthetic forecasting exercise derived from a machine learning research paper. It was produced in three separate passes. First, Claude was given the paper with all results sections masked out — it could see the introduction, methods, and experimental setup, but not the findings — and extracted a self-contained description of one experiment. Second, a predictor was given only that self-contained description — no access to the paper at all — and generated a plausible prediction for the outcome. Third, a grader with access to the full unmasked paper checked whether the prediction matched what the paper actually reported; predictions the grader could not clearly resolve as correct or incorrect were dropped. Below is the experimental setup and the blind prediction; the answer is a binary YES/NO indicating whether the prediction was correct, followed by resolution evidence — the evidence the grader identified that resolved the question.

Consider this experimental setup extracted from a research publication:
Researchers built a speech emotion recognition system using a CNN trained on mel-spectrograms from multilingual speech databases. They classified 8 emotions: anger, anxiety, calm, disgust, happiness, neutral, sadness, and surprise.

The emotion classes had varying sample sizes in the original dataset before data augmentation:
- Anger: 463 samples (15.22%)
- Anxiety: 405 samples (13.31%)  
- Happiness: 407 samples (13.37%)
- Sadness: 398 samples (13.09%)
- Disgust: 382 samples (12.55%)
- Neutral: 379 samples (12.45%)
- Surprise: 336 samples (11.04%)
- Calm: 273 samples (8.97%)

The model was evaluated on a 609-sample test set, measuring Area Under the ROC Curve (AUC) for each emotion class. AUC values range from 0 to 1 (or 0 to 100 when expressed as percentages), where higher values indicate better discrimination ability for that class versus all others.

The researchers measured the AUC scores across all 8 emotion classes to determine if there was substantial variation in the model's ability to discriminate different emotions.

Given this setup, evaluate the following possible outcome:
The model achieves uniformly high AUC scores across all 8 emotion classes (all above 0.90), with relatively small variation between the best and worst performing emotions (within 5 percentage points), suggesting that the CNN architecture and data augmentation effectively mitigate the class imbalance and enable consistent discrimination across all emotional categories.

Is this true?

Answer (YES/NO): YES